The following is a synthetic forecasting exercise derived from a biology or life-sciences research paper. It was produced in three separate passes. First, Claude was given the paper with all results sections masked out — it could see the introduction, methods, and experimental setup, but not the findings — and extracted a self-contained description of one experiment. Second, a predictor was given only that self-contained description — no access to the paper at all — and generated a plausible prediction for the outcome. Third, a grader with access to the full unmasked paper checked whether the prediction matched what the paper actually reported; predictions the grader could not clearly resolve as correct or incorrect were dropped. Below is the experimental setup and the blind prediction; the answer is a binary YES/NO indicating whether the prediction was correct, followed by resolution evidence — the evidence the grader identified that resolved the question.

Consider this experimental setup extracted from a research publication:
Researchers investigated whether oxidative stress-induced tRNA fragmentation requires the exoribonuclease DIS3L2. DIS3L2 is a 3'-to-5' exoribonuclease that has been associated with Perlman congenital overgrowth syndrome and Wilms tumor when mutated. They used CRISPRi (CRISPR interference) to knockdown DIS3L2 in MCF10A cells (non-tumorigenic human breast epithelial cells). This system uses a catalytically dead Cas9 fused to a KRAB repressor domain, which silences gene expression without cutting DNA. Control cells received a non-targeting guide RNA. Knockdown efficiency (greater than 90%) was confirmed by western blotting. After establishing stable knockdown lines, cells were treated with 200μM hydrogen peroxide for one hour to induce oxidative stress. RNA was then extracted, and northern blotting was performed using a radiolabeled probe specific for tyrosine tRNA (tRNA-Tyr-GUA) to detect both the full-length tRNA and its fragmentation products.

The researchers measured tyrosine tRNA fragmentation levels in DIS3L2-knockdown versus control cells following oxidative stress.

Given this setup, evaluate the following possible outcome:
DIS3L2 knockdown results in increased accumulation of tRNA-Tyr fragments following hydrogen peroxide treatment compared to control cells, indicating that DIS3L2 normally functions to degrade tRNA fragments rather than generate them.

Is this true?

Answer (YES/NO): NO